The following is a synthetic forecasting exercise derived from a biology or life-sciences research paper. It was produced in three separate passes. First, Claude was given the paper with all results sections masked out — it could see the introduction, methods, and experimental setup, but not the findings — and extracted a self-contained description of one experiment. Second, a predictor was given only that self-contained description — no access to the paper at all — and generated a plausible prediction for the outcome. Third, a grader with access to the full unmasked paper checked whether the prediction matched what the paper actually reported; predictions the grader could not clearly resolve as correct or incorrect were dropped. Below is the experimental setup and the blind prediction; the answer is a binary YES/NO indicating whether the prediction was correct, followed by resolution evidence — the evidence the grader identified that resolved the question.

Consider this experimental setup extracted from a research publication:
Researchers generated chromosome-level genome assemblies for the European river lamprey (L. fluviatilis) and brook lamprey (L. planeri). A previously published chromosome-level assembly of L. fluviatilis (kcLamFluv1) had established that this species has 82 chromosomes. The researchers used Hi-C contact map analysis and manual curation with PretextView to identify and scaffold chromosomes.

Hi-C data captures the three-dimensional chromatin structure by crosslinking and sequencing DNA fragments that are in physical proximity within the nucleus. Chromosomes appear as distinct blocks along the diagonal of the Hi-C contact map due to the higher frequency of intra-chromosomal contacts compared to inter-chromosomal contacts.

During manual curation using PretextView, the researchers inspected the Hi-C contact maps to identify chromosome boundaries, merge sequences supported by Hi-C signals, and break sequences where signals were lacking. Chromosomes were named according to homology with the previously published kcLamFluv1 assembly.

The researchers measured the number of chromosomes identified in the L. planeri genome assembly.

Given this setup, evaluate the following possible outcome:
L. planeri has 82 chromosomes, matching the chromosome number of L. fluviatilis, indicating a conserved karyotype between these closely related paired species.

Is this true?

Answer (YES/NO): YES